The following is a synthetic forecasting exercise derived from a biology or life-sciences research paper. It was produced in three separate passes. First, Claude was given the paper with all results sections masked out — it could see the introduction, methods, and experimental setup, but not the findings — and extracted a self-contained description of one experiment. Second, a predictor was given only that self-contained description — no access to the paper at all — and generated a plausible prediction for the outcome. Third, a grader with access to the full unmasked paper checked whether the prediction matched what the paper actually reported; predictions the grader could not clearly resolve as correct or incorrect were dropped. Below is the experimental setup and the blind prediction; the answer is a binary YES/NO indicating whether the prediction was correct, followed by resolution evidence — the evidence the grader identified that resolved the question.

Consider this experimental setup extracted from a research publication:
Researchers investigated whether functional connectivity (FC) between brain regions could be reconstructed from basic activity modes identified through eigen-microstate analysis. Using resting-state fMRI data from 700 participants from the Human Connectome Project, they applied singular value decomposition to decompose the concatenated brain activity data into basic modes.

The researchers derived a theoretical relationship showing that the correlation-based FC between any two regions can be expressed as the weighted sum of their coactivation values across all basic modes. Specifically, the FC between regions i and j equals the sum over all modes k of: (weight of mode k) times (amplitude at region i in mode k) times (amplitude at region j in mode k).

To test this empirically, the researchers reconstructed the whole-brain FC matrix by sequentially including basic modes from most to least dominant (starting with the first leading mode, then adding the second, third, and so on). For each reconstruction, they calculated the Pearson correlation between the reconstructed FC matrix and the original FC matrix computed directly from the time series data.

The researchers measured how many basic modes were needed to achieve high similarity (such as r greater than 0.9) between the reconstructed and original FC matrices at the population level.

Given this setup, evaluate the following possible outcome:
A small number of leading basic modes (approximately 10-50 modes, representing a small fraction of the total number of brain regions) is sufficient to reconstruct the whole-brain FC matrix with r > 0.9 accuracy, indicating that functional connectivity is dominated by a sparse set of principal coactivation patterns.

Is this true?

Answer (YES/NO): NO